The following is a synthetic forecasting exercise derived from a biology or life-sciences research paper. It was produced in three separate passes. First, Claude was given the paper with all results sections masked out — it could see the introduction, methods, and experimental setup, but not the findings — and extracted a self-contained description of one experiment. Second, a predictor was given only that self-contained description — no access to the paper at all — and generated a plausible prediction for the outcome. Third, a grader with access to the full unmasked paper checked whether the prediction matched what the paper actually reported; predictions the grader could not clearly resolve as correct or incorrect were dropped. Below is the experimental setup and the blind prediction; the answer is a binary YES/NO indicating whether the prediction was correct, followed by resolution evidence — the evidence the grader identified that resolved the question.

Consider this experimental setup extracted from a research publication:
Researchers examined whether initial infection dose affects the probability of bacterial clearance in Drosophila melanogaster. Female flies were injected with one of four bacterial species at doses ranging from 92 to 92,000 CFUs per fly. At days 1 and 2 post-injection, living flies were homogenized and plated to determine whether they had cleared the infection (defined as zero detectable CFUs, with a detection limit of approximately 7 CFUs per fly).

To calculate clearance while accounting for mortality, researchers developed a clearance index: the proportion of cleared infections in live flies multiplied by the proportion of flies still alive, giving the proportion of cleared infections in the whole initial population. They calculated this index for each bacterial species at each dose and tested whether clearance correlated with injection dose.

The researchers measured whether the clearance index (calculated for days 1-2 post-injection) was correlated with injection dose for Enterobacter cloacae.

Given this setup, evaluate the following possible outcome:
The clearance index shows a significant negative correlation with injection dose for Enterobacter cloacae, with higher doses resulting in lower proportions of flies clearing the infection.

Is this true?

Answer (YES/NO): YES